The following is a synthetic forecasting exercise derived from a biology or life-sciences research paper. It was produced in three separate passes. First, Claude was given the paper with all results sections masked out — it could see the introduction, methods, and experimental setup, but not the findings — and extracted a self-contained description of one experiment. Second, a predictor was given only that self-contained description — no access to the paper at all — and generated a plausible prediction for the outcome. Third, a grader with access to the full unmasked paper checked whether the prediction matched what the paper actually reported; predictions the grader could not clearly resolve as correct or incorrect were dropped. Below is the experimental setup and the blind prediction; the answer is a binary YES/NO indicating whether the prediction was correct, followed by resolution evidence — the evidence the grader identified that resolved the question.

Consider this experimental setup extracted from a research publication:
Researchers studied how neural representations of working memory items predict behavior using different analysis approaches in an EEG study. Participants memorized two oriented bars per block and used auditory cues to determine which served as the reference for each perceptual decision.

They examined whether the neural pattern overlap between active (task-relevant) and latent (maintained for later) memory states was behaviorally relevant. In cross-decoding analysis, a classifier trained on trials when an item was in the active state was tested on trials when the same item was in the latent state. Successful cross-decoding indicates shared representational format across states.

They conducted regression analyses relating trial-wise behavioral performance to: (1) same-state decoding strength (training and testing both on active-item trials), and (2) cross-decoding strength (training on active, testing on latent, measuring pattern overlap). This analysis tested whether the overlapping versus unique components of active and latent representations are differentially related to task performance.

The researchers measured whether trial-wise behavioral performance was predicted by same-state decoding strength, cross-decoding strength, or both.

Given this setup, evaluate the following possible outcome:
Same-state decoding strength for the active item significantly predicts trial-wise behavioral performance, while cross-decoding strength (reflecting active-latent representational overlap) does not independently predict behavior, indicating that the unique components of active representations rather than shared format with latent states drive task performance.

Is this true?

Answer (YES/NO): YES